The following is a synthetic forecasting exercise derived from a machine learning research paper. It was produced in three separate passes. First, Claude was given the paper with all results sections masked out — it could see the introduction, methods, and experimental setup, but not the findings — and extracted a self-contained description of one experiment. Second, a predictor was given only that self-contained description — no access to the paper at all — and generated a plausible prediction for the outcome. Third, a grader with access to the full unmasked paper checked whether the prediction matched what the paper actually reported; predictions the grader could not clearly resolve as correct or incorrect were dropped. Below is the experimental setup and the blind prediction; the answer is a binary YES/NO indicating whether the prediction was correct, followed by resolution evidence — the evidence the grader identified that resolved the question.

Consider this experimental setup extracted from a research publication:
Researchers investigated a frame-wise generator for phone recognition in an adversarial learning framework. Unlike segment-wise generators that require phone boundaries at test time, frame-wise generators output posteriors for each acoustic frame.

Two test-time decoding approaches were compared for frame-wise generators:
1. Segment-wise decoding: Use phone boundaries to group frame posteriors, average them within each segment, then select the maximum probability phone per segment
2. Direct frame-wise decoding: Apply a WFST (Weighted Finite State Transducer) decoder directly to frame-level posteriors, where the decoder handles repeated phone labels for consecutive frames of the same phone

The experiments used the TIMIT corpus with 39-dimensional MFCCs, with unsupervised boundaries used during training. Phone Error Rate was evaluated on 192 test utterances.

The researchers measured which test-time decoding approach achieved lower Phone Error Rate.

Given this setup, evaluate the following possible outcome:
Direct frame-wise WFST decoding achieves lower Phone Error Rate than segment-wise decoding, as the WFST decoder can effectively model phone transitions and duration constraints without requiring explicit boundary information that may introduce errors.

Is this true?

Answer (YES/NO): YES